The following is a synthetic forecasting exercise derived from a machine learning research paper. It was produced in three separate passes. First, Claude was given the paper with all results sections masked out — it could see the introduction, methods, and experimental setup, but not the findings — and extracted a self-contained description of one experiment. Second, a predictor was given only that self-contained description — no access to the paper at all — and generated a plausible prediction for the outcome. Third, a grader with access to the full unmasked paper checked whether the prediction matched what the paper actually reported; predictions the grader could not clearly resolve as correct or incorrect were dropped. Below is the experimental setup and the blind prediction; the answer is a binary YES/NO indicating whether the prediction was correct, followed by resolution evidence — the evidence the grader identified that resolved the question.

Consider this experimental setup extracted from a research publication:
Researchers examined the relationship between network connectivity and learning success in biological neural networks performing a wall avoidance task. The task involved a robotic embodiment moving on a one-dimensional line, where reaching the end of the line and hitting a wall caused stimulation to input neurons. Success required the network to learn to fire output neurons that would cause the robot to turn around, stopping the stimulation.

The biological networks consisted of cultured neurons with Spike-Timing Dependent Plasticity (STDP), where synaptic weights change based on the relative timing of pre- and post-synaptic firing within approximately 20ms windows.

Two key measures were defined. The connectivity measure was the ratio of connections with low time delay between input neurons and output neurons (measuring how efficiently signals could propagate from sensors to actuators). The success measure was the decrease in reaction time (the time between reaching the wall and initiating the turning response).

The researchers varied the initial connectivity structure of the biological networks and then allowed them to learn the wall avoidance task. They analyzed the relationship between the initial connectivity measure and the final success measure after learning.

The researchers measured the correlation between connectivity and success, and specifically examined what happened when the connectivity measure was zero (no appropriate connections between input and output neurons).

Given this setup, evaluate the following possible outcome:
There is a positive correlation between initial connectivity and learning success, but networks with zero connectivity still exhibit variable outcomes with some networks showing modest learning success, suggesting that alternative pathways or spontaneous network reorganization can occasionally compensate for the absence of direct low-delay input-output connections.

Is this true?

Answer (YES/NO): NO